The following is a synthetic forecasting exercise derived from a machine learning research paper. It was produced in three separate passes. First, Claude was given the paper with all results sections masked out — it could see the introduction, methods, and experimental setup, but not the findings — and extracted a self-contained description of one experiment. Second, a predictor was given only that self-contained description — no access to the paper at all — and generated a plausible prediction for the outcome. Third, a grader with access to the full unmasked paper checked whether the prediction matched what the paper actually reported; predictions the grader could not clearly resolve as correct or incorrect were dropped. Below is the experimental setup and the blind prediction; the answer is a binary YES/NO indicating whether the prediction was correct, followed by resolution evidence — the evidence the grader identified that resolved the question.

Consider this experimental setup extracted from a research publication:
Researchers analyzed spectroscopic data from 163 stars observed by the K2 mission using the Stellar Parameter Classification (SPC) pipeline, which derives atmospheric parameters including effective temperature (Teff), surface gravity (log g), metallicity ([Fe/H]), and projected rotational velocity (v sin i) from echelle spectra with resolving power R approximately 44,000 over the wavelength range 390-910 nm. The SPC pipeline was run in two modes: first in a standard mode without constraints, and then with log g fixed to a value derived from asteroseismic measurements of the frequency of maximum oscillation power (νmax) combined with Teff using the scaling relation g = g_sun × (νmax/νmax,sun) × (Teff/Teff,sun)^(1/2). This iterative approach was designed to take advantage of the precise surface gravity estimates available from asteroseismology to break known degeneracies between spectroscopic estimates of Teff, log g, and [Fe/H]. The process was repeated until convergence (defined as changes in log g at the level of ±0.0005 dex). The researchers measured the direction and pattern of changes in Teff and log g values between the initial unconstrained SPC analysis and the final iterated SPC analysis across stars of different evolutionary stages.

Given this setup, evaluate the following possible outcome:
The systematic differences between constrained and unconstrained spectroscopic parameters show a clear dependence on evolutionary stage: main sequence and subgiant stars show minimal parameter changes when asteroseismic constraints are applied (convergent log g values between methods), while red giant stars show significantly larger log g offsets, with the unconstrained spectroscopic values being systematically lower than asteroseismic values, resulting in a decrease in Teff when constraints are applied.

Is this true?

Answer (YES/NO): NO